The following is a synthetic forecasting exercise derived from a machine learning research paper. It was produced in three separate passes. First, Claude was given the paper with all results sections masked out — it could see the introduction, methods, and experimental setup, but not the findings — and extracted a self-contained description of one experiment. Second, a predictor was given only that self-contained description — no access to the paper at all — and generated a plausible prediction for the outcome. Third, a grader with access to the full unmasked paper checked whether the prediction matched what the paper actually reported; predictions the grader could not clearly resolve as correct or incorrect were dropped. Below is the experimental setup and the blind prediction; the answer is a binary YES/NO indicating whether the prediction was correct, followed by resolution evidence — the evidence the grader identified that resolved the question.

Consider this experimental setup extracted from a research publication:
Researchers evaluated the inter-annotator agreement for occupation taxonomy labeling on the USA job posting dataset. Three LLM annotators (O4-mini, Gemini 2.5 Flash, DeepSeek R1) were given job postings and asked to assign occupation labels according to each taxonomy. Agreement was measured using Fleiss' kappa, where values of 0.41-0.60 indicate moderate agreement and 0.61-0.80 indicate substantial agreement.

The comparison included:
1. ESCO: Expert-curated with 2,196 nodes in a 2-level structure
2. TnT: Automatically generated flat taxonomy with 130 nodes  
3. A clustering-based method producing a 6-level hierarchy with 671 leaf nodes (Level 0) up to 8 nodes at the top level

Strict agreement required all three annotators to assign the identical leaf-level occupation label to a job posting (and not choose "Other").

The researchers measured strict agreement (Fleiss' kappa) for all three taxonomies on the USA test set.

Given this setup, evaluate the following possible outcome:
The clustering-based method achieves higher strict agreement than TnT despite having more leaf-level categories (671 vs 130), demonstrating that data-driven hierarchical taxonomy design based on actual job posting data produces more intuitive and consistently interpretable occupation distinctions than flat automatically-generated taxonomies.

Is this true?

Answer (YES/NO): NO